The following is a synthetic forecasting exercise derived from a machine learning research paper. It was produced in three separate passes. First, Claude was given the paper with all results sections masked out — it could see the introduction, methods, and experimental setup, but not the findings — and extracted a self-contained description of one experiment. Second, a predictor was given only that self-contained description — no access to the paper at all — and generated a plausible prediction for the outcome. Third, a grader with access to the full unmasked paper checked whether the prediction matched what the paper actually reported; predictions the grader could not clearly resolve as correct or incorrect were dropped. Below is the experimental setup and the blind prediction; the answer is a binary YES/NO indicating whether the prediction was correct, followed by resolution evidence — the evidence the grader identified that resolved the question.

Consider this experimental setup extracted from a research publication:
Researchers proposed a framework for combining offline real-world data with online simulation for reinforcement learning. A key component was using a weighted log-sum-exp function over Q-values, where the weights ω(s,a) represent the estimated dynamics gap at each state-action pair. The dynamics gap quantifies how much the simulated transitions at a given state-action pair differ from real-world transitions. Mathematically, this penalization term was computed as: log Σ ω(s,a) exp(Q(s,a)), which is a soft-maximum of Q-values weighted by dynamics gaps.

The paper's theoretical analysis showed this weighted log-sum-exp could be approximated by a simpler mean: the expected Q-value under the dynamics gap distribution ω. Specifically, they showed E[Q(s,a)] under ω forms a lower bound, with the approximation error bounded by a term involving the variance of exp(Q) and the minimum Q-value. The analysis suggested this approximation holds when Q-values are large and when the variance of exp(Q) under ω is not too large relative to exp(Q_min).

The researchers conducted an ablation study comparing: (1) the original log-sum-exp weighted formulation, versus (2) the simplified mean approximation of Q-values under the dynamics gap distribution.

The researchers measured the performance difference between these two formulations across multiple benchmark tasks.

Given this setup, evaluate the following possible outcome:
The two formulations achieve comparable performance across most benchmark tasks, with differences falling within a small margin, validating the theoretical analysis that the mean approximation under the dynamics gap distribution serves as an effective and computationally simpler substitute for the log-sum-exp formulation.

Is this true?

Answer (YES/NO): YES